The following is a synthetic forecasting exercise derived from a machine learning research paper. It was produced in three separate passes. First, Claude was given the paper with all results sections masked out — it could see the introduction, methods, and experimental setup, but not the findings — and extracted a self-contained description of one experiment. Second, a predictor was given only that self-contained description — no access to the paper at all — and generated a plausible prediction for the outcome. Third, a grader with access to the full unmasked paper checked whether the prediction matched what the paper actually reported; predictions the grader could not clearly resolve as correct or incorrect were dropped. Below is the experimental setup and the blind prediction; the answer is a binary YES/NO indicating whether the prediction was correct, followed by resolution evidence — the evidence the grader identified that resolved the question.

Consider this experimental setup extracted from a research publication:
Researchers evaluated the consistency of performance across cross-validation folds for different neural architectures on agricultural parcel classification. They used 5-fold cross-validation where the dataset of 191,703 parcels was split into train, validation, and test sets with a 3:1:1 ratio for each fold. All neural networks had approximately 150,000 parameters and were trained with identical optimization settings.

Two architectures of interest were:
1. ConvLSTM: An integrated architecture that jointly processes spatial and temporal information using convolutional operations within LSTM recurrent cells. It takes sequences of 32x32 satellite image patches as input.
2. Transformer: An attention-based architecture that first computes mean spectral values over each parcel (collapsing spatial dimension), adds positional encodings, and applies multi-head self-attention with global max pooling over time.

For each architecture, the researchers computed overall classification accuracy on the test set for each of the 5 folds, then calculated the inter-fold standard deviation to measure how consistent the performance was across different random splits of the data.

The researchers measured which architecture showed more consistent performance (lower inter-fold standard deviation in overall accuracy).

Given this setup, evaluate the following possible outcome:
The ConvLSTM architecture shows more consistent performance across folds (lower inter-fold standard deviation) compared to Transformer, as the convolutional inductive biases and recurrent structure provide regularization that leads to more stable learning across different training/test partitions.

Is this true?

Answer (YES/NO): NO